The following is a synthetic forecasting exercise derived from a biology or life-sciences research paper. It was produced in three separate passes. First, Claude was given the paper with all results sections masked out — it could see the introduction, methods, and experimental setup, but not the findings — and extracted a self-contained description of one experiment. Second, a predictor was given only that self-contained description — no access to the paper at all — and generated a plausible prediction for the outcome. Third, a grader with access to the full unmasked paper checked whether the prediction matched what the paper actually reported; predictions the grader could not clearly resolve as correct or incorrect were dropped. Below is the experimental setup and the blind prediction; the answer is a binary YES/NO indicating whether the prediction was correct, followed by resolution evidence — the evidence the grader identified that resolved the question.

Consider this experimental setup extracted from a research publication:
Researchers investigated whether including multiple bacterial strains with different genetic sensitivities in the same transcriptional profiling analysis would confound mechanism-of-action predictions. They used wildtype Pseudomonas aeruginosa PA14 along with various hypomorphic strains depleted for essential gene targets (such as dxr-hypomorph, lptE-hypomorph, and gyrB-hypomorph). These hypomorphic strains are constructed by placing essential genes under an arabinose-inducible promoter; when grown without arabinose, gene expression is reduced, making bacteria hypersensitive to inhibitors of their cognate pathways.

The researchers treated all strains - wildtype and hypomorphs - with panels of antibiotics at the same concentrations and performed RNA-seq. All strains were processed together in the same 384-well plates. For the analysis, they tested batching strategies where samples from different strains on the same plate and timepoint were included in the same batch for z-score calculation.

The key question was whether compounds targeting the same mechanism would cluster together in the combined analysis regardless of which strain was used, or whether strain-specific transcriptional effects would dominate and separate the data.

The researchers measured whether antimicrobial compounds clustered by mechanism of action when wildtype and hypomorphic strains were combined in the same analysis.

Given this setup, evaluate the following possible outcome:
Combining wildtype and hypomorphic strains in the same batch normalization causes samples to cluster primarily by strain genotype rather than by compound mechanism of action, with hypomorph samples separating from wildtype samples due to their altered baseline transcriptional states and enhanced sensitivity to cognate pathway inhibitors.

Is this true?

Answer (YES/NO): NO